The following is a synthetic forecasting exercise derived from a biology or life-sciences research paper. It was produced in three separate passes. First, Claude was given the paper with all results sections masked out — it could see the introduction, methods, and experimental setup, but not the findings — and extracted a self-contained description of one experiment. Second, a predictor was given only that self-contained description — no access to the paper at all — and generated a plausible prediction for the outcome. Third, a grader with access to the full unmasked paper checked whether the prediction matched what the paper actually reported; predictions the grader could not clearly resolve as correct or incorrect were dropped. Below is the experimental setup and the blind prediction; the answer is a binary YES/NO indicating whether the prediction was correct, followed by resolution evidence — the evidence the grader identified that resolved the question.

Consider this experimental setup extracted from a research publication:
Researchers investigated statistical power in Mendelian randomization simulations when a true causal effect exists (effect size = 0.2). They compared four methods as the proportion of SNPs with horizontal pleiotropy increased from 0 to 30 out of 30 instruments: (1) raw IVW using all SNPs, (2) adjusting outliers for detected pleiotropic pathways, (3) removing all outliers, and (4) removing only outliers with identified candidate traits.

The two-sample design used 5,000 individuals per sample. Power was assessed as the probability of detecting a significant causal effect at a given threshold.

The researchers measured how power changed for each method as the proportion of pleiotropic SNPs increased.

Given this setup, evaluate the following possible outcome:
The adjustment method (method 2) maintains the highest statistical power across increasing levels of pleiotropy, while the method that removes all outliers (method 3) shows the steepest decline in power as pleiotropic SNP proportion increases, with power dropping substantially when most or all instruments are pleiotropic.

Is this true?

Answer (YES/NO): NO